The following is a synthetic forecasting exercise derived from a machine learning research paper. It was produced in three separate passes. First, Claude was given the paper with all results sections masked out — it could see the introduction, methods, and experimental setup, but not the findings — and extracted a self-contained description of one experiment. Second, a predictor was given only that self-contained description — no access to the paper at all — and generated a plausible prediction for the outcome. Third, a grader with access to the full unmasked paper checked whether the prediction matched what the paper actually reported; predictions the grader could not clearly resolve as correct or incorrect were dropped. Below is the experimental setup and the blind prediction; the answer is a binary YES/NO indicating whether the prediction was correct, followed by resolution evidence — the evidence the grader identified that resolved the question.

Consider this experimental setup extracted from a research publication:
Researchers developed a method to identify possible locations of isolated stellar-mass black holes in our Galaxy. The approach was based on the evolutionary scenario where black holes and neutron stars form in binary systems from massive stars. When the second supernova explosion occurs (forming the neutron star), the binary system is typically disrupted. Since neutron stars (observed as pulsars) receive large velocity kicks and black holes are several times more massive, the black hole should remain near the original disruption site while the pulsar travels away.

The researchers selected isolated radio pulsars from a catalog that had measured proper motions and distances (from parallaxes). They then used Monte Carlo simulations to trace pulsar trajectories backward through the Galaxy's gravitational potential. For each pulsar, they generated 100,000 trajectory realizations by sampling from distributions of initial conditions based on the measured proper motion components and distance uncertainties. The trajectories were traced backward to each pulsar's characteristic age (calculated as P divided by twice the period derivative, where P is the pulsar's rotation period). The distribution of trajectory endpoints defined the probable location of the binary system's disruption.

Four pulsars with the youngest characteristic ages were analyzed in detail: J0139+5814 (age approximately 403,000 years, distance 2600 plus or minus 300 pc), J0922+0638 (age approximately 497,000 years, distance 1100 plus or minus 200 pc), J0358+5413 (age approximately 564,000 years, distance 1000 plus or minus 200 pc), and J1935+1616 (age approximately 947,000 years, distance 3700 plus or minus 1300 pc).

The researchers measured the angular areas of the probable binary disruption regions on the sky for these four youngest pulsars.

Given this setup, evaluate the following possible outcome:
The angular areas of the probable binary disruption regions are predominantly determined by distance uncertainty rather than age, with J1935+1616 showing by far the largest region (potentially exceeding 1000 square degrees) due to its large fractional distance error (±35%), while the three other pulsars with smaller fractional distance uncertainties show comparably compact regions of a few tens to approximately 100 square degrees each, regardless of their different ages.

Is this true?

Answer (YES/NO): NO